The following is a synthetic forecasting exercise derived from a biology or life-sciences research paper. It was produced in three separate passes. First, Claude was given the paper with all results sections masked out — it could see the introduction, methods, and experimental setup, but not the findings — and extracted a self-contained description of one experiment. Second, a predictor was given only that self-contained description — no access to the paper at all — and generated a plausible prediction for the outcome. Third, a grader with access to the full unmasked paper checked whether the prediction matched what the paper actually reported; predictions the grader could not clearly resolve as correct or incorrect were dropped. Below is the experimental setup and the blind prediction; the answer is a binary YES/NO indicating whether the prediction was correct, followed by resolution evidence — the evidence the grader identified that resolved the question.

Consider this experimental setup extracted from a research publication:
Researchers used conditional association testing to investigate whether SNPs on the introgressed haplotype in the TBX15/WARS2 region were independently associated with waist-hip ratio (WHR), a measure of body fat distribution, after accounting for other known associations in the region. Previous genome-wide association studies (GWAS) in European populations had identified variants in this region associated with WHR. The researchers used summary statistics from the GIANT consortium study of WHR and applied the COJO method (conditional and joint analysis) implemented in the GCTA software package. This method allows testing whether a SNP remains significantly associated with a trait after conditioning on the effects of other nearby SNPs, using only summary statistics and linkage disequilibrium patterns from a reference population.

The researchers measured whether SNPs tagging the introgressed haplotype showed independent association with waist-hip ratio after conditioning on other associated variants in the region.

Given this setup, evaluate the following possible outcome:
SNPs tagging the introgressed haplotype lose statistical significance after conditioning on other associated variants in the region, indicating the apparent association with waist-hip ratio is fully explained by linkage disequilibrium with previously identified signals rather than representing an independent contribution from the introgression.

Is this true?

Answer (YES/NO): YES